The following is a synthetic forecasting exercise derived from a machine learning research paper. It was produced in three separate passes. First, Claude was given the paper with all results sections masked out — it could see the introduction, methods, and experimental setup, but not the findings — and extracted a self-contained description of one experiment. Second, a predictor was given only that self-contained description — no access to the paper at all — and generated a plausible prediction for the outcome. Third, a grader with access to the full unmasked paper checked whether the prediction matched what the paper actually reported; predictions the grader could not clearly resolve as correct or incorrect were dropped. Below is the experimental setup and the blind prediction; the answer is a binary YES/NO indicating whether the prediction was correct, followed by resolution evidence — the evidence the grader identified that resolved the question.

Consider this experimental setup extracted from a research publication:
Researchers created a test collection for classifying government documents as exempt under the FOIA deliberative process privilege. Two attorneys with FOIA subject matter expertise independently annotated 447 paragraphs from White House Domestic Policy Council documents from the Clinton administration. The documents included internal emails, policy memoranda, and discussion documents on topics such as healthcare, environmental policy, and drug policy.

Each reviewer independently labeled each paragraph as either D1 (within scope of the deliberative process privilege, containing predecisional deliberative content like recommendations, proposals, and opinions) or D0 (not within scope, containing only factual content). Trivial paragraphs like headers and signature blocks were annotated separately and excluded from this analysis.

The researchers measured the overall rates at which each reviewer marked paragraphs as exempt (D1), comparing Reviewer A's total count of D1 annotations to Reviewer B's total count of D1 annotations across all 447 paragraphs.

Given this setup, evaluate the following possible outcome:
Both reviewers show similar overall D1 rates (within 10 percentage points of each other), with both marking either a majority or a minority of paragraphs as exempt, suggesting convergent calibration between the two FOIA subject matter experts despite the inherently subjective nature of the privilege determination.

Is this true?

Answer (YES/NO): NO